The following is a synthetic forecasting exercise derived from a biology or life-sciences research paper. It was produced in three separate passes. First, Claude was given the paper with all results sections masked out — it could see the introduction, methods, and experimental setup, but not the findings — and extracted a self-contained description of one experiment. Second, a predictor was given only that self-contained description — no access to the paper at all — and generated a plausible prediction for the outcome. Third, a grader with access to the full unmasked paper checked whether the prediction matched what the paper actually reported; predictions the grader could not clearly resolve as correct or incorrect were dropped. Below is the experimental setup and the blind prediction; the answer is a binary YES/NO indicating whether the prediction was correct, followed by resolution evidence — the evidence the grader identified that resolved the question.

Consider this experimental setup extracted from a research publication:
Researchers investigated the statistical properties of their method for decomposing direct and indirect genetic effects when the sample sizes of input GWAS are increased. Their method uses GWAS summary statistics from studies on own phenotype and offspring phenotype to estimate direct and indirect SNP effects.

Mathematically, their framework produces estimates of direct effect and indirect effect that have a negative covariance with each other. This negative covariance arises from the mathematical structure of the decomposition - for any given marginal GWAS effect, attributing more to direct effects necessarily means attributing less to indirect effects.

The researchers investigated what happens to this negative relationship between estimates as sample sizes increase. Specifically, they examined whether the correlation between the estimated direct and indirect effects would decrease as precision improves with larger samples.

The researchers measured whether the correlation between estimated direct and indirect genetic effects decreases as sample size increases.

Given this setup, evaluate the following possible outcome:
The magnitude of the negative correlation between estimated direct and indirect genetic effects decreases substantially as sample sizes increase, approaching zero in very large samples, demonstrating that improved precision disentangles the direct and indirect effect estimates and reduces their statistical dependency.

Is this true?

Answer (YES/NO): NO